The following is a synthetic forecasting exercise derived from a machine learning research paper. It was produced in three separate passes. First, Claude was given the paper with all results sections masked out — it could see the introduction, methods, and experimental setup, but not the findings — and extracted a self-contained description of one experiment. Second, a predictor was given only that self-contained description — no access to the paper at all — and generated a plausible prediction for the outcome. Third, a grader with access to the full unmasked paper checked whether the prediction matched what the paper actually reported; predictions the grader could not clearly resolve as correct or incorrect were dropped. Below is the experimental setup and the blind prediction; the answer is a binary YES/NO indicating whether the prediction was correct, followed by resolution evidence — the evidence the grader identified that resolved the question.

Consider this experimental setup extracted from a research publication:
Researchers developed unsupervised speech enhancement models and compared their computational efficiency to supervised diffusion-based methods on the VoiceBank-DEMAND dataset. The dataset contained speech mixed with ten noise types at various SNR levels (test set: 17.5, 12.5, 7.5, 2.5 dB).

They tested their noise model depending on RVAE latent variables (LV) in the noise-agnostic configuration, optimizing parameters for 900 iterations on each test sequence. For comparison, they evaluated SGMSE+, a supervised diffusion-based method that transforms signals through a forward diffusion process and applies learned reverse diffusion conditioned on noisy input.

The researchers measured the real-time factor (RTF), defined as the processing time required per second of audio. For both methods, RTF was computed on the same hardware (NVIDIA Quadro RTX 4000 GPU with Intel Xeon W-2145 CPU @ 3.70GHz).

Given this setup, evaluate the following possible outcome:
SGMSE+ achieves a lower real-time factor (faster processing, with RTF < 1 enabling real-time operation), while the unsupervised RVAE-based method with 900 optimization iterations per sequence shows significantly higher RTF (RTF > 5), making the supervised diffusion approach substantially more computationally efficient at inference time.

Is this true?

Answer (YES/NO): NO